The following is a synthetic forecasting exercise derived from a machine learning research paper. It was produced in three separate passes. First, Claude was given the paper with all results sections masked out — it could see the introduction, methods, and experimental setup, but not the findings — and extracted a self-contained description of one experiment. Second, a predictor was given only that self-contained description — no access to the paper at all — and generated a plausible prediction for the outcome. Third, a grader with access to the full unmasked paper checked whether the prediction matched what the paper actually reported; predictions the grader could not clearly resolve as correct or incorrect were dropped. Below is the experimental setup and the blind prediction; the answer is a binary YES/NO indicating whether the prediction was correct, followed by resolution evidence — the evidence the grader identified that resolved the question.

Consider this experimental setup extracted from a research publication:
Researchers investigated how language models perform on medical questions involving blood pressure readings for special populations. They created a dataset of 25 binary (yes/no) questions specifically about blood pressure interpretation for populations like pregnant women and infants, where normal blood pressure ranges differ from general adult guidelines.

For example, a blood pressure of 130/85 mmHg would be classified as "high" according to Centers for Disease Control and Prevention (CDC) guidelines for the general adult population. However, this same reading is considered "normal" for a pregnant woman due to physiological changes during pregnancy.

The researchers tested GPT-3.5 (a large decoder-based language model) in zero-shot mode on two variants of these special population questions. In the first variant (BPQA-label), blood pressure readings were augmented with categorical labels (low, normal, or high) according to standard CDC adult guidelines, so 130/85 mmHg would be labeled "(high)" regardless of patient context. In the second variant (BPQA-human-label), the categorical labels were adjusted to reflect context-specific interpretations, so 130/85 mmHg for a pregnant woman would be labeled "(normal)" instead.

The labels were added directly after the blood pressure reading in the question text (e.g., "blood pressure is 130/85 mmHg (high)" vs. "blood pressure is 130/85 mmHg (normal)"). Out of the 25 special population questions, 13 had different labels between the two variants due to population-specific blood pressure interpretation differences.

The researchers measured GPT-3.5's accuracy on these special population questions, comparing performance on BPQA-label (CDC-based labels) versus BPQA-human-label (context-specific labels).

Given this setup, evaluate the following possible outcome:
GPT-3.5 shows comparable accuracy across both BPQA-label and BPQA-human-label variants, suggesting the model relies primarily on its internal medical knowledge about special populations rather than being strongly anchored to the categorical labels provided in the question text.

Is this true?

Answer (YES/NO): NO